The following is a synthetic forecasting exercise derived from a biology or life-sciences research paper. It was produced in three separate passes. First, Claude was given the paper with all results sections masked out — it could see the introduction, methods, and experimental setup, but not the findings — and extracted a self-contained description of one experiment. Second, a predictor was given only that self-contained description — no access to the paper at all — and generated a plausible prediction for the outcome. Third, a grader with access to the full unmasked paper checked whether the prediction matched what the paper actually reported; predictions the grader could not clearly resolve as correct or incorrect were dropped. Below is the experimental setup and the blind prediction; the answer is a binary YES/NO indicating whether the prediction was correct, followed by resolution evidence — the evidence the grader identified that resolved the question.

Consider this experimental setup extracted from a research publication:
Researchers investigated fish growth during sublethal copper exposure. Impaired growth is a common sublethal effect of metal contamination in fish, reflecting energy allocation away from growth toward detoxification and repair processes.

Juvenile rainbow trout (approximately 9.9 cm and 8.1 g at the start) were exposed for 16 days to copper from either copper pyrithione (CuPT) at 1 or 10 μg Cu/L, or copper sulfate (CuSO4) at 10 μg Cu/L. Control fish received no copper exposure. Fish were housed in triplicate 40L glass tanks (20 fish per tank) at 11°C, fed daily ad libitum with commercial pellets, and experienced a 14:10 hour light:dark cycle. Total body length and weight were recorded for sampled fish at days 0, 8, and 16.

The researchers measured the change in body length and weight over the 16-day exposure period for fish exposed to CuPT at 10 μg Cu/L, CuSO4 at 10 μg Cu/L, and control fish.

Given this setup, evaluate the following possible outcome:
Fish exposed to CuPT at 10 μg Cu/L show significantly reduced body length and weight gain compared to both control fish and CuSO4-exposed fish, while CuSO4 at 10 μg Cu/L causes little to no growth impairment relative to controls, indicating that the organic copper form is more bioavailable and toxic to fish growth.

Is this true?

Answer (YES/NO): NO